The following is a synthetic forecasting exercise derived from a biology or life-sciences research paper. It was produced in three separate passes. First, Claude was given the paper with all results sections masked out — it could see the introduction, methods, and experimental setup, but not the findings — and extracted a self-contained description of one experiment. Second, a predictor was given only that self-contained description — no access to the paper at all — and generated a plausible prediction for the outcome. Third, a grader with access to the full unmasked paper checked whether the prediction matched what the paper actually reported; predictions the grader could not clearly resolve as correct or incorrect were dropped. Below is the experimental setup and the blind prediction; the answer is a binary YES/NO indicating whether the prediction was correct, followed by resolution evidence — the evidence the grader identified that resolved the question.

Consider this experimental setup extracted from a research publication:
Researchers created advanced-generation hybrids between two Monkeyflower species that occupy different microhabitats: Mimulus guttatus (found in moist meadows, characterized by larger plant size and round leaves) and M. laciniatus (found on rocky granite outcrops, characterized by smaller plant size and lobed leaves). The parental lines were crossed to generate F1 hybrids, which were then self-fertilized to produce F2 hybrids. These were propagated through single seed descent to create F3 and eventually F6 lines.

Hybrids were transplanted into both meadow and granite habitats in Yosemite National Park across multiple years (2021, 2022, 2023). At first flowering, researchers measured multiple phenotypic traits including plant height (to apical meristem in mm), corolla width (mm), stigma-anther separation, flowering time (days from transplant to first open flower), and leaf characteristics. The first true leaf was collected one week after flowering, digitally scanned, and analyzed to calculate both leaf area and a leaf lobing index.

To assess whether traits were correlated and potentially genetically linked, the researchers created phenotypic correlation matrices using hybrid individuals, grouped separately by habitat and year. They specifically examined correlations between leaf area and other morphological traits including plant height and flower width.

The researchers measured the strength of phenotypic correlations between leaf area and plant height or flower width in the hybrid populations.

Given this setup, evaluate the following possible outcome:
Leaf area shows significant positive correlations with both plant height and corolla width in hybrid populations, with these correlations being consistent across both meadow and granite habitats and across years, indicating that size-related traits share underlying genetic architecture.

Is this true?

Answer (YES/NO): NO